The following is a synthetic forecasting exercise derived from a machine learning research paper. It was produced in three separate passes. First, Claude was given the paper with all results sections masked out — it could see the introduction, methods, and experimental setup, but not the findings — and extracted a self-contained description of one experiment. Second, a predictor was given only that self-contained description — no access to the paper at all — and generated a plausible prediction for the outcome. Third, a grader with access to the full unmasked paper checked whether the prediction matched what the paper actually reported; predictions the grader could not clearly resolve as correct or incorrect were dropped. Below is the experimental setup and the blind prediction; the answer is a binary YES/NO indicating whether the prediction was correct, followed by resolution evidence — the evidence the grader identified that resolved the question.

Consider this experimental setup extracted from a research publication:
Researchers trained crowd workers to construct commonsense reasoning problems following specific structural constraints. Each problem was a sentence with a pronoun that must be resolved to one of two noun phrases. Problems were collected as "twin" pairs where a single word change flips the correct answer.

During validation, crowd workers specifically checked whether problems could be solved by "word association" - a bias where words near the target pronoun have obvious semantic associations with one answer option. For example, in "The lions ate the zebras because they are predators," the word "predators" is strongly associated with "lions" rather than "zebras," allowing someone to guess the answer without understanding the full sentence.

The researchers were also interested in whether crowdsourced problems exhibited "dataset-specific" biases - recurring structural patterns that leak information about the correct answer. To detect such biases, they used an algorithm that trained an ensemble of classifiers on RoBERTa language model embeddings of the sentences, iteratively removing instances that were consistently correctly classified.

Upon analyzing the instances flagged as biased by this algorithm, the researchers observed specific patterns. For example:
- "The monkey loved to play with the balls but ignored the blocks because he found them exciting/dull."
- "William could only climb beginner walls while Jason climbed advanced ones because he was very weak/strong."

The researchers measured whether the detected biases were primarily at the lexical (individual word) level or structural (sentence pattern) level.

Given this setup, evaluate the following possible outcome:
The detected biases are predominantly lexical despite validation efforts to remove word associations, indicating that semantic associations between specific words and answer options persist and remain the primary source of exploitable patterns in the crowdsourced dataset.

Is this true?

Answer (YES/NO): NO